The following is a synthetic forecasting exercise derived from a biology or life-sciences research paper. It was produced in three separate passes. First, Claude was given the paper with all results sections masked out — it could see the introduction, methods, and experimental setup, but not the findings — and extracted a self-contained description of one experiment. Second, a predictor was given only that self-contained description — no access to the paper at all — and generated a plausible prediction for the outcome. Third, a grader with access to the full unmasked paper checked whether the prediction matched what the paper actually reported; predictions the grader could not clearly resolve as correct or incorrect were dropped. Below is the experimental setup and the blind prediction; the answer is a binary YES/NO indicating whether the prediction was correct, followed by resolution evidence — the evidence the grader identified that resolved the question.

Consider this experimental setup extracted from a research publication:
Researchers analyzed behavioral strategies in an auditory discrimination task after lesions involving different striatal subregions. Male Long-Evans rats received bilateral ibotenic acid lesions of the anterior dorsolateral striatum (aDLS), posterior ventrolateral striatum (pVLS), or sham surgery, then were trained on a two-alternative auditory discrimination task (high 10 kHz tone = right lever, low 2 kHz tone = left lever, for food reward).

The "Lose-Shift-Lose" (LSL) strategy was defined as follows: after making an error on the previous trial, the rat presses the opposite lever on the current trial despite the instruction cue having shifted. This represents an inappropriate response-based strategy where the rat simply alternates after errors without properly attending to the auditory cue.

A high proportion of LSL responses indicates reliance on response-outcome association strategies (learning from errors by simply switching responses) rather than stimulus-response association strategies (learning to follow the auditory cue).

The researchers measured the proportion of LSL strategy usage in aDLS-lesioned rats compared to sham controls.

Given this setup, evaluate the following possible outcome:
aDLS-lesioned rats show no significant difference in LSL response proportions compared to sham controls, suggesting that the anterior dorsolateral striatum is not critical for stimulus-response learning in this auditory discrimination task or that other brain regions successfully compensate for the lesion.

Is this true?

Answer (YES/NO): NO